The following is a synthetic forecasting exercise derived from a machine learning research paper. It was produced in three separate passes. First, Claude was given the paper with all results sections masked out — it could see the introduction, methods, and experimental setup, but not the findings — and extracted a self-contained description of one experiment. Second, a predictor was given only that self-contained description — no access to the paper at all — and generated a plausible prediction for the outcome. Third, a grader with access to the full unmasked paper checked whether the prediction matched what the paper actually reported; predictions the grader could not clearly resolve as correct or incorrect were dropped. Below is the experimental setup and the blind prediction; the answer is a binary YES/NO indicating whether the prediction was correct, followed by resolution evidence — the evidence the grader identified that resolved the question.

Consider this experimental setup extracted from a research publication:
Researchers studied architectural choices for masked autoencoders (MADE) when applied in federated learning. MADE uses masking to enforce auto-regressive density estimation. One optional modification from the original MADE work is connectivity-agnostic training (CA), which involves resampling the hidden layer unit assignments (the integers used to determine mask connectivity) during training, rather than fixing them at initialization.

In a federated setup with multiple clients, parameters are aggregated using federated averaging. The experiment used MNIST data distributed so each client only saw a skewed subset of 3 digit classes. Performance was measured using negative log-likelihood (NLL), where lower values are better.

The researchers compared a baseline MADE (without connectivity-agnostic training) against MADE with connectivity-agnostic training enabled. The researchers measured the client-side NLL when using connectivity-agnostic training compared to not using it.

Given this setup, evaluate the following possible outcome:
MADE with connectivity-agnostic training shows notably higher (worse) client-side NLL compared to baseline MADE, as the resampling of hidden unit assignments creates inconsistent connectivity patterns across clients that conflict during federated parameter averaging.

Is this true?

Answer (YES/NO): YES